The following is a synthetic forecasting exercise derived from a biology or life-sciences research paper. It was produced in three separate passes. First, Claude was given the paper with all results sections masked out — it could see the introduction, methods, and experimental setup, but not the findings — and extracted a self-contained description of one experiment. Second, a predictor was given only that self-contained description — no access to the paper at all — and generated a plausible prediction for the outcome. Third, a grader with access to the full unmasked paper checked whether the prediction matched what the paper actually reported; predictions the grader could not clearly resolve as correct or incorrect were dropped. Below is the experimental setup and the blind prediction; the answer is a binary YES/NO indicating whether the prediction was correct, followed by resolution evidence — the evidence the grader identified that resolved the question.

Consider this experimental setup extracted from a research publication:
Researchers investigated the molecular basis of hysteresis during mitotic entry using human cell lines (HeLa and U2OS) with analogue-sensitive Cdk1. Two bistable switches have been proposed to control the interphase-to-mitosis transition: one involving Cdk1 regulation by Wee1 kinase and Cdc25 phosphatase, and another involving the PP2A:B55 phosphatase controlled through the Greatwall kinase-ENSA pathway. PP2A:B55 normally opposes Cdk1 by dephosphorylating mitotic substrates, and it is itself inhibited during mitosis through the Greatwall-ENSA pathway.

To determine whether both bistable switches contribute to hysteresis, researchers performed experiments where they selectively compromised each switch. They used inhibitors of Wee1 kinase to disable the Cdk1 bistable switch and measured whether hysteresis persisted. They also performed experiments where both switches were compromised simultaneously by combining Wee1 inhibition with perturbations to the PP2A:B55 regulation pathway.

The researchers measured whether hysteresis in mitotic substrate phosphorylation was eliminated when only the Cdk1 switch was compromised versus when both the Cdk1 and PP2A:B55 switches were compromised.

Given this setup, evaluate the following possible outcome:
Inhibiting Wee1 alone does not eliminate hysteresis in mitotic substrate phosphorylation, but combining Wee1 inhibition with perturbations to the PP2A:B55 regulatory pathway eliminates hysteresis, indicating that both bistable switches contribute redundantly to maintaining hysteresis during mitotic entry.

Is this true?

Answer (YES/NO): YES